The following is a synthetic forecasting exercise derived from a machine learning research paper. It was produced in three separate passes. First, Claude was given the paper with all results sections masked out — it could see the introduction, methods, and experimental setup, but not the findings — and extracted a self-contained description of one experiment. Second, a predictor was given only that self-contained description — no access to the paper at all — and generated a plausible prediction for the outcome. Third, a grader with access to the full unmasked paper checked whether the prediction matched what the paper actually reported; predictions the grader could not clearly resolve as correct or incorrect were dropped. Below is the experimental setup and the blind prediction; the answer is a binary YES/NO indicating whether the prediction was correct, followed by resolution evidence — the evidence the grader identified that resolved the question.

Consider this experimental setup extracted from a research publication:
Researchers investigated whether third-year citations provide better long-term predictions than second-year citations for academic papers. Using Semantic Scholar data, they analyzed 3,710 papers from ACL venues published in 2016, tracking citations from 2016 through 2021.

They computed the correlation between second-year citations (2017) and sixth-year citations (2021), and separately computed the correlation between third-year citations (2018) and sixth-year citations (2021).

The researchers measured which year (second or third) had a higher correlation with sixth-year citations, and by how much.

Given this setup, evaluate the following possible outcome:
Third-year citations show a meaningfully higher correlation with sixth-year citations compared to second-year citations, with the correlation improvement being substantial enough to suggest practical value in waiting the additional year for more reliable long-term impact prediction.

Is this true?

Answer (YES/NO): NO